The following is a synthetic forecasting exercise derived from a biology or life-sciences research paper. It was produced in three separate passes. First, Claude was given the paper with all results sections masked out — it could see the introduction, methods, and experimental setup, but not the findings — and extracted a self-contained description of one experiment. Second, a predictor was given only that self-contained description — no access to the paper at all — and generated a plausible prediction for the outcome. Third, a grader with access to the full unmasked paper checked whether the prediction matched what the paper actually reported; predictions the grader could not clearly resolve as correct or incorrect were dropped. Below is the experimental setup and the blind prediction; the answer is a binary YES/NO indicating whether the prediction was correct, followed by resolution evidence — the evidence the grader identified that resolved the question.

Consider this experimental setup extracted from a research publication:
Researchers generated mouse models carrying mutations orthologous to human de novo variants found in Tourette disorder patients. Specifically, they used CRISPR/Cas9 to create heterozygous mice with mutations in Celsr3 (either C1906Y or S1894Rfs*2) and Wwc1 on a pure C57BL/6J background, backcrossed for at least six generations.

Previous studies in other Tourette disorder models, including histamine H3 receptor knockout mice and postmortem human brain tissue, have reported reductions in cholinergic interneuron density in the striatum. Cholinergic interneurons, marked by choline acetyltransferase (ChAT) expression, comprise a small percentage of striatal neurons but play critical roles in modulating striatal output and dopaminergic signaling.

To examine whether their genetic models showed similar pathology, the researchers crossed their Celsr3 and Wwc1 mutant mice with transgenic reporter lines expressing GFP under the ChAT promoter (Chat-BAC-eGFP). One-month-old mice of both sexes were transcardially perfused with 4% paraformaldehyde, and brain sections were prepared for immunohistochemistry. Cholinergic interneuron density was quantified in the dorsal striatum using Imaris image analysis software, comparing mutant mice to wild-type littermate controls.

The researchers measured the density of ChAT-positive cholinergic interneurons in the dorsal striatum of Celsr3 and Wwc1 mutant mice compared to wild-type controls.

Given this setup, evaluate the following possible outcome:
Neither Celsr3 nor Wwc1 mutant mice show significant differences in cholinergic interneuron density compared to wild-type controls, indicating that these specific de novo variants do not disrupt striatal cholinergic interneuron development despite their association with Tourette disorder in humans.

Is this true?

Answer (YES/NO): YES